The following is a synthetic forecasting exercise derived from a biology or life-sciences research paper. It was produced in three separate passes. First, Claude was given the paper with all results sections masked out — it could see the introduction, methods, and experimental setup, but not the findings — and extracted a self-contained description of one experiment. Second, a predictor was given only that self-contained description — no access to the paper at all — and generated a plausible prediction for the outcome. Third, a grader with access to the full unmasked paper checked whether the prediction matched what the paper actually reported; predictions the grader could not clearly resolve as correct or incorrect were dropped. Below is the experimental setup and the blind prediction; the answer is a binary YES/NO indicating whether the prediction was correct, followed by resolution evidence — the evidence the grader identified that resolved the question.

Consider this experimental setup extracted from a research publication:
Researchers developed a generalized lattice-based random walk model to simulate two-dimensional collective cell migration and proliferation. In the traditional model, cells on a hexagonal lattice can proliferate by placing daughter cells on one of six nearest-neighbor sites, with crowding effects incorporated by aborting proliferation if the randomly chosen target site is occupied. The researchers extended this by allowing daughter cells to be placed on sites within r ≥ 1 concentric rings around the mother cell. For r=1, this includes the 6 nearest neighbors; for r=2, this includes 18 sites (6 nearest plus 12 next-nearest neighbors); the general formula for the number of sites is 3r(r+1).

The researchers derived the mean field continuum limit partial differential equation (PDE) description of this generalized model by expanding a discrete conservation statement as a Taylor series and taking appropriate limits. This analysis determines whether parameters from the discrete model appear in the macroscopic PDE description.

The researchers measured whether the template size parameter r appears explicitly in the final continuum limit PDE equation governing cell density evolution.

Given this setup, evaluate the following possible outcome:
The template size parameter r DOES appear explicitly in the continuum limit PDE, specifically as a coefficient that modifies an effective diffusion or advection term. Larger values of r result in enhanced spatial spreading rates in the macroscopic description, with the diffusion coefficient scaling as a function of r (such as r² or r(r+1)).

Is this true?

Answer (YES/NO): NO